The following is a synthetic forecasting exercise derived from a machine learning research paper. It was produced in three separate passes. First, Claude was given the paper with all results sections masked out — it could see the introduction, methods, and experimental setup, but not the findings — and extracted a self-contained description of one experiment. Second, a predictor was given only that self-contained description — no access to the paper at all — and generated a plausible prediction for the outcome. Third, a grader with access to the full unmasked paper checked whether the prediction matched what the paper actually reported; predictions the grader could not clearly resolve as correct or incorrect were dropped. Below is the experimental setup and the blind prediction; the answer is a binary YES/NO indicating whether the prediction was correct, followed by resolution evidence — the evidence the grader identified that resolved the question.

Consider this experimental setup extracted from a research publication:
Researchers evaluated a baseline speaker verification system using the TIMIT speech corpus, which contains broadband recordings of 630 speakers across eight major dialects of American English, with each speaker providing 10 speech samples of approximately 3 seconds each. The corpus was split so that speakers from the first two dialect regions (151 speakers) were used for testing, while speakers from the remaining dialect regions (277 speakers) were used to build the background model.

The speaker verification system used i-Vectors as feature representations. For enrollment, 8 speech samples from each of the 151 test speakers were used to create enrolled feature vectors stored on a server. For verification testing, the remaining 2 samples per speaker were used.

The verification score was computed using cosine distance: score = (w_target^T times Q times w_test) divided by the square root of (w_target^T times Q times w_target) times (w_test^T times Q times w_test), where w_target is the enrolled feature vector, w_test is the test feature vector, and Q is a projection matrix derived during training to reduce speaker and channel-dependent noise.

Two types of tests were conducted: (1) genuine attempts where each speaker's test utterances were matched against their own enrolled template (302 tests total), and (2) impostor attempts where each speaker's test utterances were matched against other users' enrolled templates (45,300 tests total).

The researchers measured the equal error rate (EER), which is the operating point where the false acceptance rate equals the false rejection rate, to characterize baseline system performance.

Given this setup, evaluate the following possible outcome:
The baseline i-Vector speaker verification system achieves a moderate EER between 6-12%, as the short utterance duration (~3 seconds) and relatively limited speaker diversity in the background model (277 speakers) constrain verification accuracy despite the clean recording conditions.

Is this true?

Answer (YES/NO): YES